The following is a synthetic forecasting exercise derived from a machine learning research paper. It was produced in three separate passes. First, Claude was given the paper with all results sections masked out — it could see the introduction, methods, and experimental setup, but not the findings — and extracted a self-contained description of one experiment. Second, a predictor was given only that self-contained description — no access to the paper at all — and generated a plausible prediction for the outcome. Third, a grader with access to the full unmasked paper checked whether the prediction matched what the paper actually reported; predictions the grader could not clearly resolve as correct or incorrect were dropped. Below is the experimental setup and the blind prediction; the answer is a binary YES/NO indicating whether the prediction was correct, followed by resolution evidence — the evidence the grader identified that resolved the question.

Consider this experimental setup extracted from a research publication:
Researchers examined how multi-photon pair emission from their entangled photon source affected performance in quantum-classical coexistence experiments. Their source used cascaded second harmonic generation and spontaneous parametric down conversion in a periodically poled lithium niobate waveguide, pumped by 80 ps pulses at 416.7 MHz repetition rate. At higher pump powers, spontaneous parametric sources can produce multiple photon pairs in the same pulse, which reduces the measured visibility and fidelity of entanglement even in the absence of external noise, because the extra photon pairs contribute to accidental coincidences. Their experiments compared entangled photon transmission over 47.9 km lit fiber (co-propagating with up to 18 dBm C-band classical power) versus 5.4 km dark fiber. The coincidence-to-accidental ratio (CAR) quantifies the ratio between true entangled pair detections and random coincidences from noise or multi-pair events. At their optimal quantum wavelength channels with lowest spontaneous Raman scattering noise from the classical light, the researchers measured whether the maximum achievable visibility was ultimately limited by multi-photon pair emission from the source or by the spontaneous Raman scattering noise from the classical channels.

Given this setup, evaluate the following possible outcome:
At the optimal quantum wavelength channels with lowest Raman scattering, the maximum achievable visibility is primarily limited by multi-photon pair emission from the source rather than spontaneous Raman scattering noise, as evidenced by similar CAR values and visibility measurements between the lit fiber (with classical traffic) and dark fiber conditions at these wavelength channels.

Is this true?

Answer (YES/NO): YES